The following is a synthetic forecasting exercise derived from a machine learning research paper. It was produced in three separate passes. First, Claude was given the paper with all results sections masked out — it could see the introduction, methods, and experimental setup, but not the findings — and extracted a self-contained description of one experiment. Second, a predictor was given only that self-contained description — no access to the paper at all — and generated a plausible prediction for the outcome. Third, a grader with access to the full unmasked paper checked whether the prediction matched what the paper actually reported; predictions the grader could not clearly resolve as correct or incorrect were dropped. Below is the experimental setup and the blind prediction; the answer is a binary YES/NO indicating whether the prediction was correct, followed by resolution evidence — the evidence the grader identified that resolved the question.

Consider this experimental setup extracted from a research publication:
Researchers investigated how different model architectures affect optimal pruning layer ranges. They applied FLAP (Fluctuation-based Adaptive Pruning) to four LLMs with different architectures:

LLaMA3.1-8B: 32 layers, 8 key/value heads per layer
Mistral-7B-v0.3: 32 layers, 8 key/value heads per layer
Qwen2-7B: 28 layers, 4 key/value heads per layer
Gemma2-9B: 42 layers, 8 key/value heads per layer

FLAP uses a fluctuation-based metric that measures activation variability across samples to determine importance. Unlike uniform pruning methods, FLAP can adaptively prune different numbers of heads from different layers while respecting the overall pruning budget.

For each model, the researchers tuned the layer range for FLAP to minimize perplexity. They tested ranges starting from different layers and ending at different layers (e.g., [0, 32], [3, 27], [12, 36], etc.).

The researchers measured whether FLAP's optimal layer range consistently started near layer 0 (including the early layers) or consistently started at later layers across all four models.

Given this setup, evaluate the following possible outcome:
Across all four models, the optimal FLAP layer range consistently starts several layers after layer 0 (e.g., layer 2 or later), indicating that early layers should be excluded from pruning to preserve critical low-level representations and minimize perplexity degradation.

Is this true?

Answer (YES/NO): NO